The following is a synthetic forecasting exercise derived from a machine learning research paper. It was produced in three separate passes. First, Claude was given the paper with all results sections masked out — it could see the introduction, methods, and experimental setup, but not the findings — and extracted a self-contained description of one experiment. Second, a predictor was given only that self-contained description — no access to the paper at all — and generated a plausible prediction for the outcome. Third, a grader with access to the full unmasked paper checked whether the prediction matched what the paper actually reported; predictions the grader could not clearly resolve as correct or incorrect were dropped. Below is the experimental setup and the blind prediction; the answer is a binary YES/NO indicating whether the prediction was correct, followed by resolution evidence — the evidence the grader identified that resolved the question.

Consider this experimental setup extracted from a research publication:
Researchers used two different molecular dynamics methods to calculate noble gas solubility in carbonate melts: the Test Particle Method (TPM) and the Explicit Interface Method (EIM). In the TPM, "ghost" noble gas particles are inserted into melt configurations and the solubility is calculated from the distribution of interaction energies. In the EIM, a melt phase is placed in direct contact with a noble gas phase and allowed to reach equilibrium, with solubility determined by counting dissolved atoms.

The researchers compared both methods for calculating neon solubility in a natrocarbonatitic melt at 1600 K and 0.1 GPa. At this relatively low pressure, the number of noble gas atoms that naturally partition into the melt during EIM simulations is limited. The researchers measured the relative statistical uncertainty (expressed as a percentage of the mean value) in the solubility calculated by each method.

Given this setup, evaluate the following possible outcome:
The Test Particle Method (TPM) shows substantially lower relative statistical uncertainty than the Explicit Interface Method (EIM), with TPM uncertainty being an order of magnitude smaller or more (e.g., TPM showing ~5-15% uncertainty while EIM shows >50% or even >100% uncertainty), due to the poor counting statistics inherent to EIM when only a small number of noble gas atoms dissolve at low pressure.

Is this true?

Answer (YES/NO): NO